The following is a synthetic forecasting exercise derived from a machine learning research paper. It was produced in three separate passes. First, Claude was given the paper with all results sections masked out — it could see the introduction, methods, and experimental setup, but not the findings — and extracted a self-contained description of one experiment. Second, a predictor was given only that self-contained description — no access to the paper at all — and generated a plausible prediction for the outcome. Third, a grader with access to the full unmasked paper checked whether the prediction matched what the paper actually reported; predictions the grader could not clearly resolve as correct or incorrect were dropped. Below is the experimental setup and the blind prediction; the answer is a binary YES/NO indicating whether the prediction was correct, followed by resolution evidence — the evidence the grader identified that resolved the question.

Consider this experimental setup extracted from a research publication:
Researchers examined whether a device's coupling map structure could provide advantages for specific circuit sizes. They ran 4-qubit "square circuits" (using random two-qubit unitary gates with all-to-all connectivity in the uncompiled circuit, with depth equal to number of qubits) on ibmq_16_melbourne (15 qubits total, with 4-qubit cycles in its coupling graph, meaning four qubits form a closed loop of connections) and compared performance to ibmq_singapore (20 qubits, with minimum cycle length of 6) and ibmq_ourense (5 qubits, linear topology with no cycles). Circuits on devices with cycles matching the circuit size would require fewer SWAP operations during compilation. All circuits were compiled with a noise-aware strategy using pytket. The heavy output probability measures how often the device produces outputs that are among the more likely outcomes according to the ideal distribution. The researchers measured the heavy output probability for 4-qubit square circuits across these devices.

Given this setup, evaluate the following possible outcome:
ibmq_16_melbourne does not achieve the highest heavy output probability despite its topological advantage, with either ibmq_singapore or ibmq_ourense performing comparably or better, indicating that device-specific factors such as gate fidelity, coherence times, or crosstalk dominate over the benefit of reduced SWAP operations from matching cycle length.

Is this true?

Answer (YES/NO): NO